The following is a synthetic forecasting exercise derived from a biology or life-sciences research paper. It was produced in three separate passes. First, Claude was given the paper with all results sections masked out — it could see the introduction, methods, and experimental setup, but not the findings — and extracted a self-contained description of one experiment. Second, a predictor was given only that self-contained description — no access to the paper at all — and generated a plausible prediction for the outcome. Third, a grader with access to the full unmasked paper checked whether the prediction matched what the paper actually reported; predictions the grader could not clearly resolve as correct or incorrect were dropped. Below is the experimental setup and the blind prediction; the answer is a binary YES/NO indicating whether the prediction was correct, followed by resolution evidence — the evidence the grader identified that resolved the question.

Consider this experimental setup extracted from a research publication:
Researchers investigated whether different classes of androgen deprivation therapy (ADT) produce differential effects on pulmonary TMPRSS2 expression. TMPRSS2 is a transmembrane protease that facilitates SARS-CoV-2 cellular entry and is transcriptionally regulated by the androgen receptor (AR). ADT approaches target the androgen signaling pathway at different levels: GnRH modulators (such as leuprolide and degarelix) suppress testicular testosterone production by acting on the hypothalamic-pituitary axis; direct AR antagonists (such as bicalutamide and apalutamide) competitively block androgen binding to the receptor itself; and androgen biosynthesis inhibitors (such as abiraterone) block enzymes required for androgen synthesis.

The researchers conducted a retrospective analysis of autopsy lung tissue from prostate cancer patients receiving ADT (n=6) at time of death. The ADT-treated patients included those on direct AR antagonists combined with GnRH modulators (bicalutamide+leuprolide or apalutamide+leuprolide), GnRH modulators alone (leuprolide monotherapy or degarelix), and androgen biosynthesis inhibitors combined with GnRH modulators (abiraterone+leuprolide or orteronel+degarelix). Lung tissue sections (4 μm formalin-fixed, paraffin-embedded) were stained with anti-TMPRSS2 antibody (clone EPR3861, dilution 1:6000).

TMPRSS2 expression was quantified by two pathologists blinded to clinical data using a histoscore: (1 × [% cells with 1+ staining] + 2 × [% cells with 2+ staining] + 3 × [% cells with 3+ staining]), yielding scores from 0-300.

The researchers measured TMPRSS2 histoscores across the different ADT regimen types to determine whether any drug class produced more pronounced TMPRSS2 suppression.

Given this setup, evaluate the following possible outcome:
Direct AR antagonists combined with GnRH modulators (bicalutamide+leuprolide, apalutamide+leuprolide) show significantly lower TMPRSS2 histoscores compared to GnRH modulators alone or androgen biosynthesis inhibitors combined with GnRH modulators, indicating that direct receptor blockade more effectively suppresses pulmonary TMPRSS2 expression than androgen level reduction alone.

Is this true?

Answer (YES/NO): YES